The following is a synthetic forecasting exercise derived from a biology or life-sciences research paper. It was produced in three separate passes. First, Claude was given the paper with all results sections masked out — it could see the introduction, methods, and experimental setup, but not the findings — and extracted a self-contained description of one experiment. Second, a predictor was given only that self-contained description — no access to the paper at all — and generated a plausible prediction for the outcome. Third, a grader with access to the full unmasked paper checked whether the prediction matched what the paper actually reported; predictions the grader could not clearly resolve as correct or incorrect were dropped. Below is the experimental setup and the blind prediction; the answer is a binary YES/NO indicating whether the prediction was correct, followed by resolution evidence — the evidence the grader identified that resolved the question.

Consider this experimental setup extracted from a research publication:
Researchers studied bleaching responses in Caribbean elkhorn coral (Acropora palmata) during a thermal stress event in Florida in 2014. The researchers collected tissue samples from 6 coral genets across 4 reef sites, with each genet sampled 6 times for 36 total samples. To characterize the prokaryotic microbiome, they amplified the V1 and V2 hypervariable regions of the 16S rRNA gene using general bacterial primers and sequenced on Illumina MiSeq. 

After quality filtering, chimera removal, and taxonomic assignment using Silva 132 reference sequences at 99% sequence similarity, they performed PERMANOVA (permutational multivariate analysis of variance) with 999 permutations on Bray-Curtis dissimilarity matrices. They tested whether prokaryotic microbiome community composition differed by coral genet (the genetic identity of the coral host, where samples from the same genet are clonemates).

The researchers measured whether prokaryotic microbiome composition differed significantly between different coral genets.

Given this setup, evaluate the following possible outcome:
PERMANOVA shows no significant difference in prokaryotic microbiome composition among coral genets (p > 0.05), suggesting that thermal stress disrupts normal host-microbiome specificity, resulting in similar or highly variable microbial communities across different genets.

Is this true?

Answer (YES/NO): NO